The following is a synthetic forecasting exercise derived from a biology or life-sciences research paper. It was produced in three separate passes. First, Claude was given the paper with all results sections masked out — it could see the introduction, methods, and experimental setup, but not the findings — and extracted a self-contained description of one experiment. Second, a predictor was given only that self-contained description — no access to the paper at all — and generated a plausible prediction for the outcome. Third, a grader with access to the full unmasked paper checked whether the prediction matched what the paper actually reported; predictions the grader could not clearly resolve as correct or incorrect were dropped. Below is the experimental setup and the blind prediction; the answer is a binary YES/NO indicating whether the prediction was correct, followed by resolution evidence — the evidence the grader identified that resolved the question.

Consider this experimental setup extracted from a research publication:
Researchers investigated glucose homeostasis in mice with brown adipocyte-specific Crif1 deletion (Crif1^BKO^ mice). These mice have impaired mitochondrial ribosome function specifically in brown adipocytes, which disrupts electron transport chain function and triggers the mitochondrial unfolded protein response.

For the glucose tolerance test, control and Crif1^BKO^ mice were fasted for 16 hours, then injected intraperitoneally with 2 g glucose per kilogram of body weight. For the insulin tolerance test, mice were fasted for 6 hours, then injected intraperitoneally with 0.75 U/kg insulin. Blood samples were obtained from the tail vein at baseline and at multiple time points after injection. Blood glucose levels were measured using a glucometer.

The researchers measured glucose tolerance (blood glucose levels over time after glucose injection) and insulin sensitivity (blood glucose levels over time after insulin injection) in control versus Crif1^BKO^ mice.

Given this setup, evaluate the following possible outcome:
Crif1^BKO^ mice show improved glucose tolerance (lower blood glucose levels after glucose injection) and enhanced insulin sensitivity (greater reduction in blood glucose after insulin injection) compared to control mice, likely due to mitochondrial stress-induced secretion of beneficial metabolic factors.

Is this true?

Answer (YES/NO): NO